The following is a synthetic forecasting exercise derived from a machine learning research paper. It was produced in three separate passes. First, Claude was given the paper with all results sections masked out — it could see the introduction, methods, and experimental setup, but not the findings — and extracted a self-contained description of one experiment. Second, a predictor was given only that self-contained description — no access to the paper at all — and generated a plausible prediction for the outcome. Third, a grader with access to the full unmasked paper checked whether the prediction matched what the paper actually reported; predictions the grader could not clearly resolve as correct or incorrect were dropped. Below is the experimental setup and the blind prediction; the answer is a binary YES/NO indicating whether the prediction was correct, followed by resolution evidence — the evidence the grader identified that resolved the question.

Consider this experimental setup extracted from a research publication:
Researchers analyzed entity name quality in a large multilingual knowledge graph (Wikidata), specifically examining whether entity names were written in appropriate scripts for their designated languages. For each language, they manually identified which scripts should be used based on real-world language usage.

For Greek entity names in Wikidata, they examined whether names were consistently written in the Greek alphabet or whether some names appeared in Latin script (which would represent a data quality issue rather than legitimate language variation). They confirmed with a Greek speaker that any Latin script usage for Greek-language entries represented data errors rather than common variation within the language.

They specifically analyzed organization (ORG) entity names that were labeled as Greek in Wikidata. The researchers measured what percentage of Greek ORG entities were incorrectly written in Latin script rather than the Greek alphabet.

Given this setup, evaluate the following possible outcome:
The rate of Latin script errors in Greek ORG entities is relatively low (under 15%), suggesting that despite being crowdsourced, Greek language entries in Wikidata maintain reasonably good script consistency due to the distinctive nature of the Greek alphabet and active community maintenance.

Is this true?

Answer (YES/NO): YES